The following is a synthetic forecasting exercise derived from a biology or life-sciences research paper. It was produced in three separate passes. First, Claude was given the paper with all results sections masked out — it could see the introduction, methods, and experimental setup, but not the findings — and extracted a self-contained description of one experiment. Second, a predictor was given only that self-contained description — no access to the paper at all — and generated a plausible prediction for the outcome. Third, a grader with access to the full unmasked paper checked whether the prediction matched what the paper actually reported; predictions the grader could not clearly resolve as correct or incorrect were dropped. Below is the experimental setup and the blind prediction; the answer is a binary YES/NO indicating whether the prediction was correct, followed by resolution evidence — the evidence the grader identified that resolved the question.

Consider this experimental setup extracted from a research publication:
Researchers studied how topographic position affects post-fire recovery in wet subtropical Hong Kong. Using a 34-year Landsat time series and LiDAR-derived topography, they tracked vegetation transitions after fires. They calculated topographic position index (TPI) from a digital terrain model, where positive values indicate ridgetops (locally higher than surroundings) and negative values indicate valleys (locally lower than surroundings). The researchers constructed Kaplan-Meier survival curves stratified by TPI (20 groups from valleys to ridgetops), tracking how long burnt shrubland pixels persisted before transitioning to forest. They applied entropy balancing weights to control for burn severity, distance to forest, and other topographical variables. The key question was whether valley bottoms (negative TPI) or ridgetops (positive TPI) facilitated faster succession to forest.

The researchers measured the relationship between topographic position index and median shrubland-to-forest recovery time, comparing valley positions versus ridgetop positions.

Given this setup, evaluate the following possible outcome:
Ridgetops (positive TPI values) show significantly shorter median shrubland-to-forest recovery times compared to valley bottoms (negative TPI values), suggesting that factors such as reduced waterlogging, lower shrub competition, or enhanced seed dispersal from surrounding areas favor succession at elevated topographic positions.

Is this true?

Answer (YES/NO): NO